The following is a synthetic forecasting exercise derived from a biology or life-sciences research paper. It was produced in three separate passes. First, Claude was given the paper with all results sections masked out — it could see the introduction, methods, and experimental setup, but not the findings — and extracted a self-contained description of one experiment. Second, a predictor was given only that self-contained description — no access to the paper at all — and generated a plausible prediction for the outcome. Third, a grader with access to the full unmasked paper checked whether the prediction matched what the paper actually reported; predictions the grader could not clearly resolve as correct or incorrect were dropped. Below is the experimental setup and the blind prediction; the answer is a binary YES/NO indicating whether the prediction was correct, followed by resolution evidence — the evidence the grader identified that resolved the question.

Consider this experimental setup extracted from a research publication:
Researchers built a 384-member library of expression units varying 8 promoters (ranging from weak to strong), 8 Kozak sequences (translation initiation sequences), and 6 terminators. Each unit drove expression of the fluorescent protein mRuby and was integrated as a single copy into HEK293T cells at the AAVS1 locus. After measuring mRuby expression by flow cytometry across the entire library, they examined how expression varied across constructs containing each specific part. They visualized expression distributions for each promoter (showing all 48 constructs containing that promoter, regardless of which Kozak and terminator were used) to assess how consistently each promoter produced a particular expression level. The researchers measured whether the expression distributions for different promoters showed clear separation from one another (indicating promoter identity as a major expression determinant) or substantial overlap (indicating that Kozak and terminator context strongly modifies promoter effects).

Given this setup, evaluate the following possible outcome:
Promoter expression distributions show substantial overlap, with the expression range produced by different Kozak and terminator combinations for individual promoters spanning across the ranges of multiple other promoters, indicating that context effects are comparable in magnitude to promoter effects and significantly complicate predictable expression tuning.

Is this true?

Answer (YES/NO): NO